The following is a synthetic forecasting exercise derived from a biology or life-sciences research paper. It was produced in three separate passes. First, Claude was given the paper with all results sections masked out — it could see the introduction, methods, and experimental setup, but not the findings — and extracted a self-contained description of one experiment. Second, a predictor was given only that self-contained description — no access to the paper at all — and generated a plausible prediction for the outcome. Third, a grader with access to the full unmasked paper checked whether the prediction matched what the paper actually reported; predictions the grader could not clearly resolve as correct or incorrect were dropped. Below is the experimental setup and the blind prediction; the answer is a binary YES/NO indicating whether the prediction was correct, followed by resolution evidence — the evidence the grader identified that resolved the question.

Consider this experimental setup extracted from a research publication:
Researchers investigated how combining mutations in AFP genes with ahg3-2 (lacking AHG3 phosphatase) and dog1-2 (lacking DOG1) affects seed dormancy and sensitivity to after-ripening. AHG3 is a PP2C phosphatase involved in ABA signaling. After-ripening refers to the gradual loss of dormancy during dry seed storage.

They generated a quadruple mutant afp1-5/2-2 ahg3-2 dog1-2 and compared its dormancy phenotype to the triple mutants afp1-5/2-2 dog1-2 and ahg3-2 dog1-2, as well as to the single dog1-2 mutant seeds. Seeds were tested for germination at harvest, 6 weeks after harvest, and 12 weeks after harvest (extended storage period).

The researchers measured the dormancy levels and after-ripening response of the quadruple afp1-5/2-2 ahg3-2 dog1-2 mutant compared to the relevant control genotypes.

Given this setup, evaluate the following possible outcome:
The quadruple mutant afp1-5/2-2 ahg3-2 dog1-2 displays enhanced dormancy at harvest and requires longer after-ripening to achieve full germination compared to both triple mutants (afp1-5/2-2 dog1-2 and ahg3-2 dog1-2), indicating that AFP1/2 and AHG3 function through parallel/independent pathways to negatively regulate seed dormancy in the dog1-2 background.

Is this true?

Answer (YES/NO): NO